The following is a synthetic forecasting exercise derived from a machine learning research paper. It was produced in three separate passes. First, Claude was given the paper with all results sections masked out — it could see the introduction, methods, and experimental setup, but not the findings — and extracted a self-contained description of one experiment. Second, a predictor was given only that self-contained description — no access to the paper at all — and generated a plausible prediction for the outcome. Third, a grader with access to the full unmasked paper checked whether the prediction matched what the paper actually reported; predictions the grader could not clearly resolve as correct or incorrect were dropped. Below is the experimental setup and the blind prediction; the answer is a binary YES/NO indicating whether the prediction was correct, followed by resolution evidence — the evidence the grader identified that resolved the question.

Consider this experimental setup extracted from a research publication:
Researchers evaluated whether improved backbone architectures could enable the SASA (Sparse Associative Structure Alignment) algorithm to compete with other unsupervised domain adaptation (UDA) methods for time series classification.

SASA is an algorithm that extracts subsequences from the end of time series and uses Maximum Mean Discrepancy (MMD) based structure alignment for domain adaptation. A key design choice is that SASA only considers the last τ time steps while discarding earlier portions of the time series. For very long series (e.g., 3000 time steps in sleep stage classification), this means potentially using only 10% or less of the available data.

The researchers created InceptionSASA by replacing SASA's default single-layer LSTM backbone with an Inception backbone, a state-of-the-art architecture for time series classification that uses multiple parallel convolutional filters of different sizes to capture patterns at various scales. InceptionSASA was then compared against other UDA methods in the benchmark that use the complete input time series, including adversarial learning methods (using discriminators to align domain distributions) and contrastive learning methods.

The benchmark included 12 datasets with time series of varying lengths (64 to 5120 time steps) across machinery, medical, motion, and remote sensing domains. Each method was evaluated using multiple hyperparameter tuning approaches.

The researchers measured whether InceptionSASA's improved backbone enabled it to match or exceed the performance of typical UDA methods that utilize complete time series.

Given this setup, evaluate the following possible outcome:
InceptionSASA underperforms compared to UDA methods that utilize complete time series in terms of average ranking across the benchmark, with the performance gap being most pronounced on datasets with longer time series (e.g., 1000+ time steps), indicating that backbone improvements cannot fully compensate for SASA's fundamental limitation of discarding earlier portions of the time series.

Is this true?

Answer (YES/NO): YES